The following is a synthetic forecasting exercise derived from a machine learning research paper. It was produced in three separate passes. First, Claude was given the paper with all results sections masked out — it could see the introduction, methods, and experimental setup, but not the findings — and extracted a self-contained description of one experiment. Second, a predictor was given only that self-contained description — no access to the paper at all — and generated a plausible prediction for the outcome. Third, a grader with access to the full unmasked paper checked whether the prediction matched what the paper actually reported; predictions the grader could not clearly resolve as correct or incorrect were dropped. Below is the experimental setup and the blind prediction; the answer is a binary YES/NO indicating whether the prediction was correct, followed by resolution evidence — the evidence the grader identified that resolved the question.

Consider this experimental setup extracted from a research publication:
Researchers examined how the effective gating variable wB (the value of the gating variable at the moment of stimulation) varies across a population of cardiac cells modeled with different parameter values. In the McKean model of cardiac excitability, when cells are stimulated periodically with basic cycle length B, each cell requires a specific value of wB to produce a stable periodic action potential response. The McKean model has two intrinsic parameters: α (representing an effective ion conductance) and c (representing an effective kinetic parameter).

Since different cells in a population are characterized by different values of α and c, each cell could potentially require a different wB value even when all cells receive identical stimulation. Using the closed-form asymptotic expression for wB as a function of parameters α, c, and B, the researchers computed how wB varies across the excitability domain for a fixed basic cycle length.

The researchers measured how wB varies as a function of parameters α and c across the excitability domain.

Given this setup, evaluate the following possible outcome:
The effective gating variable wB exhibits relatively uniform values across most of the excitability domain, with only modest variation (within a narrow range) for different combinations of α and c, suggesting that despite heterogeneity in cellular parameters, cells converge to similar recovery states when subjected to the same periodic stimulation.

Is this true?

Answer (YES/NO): NO